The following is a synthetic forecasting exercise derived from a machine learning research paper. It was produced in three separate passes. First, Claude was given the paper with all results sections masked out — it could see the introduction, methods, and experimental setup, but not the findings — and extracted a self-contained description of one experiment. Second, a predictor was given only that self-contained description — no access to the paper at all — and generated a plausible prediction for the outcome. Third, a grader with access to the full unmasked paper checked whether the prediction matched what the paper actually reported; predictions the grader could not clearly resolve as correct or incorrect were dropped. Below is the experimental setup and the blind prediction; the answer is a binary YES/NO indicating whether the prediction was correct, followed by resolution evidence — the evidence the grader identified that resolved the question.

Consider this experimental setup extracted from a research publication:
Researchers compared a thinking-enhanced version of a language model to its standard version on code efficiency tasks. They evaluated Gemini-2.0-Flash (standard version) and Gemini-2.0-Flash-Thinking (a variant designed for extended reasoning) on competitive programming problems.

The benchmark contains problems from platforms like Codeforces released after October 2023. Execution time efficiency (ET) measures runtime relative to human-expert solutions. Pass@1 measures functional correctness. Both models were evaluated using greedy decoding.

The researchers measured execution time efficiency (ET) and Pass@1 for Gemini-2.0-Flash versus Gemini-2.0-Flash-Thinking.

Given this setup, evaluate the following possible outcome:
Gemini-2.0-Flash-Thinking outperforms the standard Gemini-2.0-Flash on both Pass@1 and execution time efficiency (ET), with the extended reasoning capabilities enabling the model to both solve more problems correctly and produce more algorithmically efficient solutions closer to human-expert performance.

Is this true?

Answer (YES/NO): YES